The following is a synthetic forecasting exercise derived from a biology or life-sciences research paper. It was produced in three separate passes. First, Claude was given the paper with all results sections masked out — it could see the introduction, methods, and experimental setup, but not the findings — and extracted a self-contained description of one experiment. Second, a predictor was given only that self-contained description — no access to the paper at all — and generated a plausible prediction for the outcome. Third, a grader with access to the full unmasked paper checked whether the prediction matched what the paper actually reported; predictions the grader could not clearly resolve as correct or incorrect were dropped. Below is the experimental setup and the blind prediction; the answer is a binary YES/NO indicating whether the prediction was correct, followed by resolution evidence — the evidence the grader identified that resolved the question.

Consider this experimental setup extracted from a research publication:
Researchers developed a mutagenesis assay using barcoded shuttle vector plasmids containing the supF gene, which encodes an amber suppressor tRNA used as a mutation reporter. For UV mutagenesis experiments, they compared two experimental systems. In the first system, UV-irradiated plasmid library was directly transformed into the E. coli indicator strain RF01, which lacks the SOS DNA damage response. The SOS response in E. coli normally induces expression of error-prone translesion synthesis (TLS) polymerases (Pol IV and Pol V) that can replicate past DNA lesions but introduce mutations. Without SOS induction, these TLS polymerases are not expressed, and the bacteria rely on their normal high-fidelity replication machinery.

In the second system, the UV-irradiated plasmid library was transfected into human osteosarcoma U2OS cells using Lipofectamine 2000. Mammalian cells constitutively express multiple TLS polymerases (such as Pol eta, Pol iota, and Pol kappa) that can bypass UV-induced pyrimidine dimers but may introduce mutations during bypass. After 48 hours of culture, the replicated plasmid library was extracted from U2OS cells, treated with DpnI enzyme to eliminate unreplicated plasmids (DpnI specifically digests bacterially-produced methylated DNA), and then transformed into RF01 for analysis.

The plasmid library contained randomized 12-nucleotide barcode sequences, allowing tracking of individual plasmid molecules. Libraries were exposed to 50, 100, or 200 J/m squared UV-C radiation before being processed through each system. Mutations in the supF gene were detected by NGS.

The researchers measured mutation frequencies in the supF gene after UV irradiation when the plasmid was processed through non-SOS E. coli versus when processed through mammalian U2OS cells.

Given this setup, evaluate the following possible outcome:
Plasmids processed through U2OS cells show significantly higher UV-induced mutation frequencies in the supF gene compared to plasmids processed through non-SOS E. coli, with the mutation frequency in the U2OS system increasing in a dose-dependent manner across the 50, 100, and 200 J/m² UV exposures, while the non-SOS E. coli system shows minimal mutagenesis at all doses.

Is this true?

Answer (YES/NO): NO